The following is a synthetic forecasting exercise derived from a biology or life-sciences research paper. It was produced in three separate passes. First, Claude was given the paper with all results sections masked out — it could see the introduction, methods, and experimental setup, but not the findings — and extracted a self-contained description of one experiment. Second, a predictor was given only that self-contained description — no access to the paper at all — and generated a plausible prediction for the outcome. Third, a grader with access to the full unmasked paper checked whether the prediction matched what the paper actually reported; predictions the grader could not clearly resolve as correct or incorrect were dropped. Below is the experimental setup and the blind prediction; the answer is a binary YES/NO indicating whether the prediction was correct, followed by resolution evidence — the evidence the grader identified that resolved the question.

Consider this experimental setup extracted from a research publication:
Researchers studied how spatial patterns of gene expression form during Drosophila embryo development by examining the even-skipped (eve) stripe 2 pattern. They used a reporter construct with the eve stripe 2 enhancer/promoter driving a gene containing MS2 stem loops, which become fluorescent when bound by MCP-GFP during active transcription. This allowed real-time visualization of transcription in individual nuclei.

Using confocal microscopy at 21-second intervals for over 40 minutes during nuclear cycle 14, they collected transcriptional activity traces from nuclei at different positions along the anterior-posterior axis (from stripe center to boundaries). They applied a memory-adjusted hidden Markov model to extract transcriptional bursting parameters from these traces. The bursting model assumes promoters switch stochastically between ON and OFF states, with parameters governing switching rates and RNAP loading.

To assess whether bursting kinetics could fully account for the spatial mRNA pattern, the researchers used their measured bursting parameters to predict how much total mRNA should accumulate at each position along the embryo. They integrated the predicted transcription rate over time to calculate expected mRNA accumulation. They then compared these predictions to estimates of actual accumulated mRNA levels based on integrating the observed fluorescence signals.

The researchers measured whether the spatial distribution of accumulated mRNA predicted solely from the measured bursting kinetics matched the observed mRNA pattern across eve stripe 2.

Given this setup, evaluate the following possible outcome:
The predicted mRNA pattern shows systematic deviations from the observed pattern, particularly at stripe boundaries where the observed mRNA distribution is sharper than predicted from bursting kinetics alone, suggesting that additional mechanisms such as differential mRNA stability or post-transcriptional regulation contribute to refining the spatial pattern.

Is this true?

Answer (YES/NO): NO